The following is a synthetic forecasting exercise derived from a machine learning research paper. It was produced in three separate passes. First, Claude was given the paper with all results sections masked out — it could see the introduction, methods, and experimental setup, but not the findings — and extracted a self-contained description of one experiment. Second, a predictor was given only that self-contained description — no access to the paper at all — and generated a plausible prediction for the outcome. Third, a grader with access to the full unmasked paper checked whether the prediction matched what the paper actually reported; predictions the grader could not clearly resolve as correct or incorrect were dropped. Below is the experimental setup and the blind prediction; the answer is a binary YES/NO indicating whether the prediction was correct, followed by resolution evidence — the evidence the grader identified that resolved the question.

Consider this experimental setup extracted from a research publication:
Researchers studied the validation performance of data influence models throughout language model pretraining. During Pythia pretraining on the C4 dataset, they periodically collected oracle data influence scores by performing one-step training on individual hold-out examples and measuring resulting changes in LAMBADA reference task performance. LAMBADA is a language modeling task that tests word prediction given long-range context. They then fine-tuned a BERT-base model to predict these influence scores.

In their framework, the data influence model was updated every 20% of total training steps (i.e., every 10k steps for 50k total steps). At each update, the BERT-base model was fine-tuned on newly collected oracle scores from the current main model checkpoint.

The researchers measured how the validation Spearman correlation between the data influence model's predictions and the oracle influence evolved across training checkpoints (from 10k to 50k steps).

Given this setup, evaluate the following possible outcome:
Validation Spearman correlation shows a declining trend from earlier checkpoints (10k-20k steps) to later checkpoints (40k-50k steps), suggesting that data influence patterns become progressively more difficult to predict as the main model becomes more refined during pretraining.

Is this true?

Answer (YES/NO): NO